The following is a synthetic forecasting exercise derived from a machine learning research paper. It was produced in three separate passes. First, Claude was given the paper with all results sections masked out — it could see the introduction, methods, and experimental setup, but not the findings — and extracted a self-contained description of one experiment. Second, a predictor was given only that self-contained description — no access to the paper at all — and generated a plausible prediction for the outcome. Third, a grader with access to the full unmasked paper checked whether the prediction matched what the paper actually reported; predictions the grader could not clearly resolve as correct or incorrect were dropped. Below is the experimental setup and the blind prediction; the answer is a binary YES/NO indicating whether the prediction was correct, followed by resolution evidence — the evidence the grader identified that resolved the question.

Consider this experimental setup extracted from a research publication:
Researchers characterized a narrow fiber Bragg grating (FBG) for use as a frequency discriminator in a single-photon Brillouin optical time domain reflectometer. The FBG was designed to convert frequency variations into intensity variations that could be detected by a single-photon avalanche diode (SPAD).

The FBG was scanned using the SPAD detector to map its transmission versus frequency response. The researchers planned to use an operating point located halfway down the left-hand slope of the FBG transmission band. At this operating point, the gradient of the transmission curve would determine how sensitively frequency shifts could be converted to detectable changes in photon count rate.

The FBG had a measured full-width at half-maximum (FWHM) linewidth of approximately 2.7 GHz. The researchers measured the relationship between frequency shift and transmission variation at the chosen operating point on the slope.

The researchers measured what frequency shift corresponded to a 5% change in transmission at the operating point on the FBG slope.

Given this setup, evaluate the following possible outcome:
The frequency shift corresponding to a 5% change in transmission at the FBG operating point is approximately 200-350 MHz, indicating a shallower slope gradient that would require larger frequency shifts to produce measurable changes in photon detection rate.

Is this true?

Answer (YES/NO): NO